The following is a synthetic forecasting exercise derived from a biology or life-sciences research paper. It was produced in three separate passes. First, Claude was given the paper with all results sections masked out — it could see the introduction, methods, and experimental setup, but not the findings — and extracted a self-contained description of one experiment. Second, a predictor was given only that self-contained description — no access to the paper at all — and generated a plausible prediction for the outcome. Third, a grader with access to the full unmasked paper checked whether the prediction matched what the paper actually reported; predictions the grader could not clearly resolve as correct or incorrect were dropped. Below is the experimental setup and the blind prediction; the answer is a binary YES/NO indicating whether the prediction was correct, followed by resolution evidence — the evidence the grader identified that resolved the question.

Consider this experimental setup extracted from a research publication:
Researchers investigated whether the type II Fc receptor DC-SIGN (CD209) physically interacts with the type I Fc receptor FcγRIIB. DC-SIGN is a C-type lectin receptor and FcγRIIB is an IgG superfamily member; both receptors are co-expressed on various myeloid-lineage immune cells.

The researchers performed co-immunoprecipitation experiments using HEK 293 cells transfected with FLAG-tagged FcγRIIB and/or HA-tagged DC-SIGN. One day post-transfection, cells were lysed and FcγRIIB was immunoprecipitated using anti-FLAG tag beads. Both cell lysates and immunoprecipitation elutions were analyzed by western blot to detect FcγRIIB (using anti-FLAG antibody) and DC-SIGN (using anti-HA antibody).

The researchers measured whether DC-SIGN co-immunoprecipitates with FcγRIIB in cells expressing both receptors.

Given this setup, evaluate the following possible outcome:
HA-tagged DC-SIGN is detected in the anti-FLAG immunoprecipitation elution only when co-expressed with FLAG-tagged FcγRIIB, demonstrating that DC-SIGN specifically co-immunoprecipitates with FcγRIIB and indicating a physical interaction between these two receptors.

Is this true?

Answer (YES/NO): NO